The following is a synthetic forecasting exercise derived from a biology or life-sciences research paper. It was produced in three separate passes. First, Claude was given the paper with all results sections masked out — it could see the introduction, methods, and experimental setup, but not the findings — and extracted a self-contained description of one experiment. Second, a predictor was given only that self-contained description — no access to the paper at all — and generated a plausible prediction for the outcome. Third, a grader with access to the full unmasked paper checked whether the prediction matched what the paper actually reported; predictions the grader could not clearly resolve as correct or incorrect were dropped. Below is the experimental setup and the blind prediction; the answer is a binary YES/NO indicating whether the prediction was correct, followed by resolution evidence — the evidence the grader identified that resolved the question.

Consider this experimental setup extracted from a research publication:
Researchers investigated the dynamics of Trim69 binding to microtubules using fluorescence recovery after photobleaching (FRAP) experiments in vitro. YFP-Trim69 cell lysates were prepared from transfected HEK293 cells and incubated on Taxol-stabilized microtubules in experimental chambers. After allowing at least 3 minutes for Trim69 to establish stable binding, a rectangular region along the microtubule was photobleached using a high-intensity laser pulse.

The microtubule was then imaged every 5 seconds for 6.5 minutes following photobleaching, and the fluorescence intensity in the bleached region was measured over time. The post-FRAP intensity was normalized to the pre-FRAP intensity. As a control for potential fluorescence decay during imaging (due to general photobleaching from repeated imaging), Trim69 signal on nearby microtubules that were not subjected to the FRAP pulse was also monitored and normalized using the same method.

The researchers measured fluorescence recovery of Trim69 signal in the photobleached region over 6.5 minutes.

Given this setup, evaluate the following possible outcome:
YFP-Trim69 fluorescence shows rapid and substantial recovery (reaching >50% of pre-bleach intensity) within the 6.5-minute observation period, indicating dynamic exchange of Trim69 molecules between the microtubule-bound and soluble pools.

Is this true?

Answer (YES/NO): NO